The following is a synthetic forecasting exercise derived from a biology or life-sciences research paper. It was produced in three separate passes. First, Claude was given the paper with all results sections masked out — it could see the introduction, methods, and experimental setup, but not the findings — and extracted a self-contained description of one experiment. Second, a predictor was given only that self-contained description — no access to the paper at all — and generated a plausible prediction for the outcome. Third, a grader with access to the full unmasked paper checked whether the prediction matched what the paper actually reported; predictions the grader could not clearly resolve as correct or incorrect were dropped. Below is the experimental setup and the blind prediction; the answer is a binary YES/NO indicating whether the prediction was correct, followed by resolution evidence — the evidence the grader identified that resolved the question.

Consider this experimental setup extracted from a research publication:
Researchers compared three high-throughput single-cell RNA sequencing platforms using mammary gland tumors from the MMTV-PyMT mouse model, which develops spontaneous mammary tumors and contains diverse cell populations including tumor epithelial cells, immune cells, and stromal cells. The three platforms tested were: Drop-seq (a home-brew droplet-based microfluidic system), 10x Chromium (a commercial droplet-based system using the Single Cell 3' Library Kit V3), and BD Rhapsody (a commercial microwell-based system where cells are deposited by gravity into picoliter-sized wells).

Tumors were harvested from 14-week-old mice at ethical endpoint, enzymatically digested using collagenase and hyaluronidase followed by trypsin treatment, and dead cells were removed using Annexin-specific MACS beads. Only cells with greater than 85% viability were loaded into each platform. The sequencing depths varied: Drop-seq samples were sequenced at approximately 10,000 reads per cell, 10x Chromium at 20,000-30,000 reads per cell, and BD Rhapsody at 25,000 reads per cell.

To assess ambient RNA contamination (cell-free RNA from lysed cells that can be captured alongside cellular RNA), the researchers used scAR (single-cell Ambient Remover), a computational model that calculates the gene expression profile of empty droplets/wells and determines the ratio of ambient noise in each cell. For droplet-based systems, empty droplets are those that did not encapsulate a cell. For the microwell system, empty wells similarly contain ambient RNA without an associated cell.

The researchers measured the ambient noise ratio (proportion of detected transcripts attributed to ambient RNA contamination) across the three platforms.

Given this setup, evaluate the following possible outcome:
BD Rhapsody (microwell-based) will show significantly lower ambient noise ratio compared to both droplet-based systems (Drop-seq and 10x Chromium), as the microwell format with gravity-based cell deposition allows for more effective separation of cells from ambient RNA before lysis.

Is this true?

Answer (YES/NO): NO